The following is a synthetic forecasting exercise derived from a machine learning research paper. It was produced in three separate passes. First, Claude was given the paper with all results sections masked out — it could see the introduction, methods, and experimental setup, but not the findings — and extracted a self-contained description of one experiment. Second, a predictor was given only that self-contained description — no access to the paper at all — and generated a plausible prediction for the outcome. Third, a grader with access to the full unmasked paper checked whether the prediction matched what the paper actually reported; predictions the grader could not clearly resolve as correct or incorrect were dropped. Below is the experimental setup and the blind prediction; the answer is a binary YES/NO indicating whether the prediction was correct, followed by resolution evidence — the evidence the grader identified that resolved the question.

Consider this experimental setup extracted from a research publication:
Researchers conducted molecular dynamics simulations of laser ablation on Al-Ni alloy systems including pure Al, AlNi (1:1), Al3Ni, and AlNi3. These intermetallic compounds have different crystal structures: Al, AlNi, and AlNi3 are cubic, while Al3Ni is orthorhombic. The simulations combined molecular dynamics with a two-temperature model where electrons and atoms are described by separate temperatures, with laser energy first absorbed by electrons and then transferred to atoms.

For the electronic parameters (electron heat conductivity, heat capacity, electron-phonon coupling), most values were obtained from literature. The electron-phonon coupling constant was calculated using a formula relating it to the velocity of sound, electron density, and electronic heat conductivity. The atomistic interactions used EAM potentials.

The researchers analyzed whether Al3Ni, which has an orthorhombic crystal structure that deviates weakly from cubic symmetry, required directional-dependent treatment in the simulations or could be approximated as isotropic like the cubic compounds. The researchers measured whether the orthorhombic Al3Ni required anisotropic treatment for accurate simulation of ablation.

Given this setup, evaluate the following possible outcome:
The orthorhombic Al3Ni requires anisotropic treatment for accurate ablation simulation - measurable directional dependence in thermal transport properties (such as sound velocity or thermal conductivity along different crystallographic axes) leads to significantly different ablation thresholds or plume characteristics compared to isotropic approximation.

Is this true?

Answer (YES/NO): NO